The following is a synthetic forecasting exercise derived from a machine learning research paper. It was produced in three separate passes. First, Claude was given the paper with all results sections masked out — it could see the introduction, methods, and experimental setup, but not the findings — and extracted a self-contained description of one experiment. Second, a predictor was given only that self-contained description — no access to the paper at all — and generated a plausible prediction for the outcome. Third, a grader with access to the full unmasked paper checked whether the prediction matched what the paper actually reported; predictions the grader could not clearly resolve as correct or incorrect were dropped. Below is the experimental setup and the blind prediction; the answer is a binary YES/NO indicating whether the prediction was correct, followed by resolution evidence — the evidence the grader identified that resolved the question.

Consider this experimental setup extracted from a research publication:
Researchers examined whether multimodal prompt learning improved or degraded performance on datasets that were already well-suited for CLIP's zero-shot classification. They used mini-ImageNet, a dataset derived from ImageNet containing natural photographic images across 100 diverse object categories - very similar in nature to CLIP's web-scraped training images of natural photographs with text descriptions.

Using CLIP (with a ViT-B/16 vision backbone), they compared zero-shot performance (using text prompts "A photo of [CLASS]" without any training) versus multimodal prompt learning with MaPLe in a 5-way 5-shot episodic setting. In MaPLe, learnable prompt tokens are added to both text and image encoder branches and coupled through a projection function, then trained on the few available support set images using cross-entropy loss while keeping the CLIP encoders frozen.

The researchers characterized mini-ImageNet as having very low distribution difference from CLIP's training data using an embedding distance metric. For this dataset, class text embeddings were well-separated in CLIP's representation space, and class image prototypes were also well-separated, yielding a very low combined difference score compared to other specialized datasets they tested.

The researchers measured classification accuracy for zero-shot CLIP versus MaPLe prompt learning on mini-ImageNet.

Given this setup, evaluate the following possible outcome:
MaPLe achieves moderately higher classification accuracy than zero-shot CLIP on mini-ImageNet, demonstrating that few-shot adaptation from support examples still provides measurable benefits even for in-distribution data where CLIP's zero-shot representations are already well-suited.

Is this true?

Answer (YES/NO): NO